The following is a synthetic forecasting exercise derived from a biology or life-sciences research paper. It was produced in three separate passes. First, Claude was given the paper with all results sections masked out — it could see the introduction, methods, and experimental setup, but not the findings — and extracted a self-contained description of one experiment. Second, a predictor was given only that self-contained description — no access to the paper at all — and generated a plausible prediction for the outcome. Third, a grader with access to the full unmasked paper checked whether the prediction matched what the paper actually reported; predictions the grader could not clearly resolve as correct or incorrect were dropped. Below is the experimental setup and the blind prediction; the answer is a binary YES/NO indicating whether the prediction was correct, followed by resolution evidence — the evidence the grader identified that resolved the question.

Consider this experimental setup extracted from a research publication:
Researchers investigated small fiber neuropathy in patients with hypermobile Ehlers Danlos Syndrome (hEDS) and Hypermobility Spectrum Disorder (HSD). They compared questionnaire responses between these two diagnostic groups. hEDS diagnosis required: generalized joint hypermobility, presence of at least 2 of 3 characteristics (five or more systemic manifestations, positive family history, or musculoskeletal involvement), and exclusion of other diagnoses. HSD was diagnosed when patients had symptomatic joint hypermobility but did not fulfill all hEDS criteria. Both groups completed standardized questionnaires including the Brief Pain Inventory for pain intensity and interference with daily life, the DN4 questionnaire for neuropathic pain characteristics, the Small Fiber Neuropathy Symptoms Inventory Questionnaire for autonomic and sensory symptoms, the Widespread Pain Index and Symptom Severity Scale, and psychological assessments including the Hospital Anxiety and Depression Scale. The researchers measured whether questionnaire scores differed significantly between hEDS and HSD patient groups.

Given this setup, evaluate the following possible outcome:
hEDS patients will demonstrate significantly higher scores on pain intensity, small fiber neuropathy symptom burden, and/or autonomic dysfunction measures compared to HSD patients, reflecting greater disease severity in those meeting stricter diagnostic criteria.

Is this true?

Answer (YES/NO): NO